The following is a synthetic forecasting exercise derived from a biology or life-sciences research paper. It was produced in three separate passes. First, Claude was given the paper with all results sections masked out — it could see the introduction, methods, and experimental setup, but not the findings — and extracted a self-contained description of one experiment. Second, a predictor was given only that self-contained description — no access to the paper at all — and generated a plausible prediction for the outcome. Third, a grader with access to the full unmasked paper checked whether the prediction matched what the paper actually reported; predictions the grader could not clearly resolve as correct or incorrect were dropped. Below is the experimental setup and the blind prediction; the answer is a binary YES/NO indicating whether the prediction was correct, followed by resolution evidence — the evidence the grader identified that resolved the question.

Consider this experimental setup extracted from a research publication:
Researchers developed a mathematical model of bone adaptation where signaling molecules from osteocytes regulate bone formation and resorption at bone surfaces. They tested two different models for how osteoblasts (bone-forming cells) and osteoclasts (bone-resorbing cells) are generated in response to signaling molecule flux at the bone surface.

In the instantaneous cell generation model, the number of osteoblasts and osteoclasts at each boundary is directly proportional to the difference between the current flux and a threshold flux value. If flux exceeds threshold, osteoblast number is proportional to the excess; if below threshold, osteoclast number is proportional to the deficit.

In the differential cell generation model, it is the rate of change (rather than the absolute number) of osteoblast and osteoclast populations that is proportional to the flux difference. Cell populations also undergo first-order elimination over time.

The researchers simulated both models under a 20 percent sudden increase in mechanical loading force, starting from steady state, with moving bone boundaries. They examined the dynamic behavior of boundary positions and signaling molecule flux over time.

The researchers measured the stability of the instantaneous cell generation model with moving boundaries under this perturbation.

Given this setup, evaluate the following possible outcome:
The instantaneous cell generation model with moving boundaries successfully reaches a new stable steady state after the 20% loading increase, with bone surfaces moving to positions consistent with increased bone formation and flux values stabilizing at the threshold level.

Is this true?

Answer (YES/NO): NO